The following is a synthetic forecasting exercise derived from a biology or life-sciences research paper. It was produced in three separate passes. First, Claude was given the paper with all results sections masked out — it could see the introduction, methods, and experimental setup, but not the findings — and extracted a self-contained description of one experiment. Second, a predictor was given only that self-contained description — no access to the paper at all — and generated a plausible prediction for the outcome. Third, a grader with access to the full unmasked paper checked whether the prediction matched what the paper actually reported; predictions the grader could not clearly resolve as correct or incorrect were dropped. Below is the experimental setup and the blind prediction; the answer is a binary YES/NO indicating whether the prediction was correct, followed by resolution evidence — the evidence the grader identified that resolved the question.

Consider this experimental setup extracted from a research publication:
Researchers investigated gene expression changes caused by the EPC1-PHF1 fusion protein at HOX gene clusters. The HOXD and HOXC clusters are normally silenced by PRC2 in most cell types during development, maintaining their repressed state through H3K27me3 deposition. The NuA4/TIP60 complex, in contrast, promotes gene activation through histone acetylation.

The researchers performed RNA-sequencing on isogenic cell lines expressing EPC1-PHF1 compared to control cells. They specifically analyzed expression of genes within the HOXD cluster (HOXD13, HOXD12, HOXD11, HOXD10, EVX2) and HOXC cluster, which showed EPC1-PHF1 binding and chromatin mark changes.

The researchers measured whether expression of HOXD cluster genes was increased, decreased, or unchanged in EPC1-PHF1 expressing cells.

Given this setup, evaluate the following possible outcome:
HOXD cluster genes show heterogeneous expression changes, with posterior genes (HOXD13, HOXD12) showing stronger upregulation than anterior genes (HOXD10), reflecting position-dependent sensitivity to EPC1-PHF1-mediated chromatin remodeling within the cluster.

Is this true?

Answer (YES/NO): NO